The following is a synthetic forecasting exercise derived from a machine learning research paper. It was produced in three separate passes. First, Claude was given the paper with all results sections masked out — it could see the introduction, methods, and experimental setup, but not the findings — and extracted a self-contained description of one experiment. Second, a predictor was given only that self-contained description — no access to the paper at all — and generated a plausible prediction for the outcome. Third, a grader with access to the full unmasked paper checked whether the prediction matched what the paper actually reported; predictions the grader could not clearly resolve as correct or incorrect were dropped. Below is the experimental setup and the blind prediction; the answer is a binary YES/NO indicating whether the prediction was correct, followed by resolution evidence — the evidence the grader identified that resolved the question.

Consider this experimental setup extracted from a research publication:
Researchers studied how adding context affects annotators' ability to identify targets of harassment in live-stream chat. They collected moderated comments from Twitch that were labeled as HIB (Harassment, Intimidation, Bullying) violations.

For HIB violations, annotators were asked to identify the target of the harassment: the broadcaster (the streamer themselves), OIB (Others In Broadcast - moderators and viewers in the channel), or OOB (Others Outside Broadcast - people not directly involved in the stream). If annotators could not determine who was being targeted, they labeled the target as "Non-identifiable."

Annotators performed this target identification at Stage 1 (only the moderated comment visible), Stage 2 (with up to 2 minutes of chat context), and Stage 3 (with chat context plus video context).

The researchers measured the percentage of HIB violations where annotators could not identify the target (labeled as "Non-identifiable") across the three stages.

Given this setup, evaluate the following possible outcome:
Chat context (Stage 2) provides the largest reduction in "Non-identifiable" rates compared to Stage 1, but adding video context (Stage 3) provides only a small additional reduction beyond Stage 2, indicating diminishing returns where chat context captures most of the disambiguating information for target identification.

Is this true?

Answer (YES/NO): YES